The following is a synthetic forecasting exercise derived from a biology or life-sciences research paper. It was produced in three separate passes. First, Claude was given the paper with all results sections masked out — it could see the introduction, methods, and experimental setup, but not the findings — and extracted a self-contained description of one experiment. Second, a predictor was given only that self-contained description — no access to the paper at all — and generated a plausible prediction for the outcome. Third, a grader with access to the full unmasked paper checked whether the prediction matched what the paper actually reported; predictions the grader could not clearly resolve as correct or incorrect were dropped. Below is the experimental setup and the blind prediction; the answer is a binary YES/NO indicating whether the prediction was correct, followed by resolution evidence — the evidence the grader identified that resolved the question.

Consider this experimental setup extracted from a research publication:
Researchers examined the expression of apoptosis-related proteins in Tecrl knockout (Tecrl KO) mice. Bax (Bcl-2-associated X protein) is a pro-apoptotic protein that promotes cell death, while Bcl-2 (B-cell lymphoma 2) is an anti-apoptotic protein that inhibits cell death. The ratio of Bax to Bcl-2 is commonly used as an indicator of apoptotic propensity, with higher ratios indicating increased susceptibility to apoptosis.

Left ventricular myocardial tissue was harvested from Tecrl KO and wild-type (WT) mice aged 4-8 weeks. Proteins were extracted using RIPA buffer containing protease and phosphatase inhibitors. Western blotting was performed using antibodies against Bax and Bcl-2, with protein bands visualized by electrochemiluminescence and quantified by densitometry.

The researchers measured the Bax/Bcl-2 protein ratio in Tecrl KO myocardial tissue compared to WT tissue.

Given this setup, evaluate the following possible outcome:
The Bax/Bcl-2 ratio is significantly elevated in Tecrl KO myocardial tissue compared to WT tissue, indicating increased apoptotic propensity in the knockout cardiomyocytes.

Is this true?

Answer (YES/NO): YES